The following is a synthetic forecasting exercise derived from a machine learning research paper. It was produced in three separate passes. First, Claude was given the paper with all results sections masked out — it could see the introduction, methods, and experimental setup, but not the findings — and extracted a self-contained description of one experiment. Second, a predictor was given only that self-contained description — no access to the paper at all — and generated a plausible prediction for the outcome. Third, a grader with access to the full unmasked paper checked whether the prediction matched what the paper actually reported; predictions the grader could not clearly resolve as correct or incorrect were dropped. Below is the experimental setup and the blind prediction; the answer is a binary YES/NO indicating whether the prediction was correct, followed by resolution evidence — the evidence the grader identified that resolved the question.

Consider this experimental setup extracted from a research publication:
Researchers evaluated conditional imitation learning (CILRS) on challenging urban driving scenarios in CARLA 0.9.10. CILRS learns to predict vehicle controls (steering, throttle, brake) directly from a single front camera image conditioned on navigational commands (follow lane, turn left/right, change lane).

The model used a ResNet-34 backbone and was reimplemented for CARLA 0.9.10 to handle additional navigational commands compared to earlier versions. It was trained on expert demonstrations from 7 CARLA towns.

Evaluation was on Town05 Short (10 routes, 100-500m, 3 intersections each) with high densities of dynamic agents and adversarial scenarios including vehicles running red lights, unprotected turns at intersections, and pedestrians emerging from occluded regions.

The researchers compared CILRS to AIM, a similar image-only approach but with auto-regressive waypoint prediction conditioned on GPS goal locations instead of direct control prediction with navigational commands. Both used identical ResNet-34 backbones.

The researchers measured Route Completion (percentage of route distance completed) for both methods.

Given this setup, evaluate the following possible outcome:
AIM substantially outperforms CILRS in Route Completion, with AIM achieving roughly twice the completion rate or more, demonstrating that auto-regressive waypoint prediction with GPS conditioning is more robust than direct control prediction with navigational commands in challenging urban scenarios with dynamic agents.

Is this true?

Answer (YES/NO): YES